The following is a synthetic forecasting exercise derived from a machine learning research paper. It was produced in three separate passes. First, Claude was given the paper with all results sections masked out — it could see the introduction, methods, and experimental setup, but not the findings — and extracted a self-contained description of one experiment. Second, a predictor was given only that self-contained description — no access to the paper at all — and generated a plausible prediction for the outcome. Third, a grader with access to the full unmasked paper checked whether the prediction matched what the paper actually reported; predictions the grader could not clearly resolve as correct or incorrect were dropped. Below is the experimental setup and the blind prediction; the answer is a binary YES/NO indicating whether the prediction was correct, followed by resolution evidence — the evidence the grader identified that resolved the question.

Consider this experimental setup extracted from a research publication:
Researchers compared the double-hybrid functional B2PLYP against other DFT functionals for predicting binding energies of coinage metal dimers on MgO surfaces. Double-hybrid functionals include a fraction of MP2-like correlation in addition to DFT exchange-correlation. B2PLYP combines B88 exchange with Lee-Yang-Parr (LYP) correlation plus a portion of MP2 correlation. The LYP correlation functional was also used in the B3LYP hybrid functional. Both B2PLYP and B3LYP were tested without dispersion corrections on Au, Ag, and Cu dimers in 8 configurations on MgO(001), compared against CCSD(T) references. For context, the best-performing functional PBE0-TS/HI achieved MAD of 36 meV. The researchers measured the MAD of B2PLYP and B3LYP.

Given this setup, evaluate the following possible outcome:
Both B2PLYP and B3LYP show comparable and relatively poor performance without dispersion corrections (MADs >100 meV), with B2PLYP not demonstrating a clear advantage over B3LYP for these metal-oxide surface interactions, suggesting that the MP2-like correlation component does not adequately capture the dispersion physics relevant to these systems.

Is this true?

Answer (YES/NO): NO